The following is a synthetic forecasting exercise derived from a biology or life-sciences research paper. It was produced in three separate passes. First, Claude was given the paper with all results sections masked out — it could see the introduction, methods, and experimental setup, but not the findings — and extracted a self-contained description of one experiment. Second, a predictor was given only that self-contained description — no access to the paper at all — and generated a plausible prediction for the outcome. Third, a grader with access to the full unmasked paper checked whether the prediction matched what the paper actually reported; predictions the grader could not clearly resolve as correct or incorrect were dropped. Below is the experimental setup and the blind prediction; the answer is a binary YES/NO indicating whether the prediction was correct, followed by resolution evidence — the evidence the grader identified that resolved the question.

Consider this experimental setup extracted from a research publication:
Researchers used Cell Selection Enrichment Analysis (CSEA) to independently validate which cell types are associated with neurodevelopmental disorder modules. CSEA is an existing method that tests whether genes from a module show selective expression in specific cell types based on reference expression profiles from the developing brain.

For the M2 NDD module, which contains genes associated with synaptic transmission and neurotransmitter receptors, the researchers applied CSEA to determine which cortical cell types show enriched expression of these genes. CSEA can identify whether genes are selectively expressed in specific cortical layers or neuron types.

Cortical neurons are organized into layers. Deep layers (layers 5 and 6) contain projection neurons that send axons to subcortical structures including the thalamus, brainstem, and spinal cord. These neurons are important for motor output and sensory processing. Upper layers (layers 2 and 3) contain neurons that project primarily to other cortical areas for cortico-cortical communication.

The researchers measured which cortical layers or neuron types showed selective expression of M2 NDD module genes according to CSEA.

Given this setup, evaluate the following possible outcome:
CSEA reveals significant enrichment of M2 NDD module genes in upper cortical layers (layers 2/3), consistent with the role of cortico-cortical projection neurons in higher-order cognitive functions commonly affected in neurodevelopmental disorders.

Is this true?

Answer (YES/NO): NO